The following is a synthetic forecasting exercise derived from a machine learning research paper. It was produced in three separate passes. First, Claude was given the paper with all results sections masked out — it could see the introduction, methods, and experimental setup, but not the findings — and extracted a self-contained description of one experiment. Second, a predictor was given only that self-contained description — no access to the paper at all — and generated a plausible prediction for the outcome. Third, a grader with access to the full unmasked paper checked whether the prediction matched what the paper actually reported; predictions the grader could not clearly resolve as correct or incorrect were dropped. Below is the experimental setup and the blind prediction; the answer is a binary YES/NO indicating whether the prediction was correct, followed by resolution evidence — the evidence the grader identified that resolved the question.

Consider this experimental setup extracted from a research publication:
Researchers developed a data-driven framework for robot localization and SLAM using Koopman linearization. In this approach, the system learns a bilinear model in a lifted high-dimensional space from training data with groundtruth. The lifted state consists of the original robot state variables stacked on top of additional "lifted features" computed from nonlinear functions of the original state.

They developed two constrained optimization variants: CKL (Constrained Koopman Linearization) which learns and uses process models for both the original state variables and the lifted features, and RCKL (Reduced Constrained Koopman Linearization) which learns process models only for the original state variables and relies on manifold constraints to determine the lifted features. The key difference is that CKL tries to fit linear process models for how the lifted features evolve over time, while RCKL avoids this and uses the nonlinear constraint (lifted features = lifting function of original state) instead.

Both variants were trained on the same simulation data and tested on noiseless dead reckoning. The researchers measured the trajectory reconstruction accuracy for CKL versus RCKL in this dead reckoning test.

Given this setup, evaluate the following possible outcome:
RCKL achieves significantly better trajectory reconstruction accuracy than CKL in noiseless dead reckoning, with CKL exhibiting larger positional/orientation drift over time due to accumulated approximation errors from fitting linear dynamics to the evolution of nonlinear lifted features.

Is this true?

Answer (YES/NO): YES